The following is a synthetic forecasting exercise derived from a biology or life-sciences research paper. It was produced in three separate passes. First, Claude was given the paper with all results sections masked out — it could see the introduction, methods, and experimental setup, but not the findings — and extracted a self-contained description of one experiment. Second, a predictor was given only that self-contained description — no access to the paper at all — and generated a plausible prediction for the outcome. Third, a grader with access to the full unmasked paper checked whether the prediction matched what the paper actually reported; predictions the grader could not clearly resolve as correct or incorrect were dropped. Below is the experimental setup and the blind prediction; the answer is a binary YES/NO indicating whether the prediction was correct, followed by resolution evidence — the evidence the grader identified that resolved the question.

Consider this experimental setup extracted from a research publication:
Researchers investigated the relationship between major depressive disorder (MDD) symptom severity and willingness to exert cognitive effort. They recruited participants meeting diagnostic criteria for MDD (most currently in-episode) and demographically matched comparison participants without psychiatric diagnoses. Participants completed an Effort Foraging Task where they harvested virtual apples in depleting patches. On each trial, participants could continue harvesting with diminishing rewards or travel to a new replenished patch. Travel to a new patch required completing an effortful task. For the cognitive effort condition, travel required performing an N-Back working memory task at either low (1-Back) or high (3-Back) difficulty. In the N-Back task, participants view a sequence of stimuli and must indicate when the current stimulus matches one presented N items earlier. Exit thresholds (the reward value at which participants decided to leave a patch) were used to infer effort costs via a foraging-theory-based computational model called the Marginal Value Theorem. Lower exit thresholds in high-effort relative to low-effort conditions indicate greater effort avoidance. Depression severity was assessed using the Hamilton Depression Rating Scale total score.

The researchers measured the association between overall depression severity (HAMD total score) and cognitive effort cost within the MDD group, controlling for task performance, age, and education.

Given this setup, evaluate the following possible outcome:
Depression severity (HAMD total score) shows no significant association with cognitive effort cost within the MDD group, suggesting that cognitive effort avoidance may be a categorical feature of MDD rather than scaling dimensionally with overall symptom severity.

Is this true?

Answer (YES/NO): NO